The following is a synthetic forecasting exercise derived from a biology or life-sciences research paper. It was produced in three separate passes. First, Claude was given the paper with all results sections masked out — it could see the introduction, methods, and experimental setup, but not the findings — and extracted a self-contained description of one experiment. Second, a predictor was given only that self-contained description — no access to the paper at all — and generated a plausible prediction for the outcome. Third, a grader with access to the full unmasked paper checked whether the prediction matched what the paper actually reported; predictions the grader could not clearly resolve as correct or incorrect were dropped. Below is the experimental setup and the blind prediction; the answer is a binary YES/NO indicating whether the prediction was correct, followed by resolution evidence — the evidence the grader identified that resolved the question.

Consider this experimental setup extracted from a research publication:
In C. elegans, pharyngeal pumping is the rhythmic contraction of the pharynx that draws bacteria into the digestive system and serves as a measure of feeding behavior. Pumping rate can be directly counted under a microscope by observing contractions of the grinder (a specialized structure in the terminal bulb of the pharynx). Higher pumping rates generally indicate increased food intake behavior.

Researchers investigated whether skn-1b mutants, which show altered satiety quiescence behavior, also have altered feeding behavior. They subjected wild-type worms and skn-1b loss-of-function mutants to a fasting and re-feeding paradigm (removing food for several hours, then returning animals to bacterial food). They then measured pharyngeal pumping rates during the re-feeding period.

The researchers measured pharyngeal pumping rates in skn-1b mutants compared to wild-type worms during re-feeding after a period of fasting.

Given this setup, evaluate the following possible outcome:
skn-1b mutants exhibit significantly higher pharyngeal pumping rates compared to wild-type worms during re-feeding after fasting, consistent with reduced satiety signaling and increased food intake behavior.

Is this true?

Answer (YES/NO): YES